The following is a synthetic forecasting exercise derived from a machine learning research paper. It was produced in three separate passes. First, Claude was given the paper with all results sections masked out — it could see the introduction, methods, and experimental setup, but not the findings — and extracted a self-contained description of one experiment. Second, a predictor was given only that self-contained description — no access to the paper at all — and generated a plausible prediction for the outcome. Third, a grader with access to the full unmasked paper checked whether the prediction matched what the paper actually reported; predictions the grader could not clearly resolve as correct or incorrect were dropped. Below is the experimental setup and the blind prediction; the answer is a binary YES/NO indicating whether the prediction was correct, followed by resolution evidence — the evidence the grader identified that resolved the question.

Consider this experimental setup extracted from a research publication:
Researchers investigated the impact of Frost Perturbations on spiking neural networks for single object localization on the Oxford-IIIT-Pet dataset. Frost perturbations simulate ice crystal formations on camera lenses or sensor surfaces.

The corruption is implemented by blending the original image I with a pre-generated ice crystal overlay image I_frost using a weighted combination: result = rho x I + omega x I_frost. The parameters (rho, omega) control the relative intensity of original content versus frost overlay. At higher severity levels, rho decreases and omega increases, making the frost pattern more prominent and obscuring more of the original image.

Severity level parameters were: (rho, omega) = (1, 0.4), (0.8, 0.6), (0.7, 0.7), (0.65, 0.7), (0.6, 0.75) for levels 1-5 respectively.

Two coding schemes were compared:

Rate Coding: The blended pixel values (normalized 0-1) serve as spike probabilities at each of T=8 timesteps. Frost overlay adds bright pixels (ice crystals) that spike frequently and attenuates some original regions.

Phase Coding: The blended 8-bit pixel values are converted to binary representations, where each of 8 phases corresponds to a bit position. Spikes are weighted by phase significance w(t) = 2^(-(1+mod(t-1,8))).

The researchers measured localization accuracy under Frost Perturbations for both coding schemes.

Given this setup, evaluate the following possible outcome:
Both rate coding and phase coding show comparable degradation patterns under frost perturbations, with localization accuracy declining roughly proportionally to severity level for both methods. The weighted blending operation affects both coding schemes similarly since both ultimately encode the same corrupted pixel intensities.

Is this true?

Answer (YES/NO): NO